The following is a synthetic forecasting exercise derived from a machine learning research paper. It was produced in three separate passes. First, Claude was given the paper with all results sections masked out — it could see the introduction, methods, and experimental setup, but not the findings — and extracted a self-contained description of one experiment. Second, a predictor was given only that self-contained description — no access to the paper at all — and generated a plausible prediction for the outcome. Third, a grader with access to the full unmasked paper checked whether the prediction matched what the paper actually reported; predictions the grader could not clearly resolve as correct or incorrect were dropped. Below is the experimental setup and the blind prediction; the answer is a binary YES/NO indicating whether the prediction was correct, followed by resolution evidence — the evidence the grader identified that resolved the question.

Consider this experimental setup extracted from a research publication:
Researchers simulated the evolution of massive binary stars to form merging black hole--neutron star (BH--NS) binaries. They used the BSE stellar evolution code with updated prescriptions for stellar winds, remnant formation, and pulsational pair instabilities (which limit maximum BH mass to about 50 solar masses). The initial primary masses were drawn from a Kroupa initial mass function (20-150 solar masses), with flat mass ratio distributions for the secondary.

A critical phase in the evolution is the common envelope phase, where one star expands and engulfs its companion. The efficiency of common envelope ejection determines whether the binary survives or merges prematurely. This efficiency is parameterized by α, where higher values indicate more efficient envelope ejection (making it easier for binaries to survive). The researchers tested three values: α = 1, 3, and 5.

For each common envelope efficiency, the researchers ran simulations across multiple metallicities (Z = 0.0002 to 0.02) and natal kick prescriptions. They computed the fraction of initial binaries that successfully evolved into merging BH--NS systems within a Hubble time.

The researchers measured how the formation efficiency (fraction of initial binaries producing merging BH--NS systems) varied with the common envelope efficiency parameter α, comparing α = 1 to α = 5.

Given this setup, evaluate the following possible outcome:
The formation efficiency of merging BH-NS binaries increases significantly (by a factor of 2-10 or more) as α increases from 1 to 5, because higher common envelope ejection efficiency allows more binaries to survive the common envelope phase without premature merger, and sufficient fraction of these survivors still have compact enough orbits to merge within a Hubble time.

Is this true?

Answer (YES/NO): YES